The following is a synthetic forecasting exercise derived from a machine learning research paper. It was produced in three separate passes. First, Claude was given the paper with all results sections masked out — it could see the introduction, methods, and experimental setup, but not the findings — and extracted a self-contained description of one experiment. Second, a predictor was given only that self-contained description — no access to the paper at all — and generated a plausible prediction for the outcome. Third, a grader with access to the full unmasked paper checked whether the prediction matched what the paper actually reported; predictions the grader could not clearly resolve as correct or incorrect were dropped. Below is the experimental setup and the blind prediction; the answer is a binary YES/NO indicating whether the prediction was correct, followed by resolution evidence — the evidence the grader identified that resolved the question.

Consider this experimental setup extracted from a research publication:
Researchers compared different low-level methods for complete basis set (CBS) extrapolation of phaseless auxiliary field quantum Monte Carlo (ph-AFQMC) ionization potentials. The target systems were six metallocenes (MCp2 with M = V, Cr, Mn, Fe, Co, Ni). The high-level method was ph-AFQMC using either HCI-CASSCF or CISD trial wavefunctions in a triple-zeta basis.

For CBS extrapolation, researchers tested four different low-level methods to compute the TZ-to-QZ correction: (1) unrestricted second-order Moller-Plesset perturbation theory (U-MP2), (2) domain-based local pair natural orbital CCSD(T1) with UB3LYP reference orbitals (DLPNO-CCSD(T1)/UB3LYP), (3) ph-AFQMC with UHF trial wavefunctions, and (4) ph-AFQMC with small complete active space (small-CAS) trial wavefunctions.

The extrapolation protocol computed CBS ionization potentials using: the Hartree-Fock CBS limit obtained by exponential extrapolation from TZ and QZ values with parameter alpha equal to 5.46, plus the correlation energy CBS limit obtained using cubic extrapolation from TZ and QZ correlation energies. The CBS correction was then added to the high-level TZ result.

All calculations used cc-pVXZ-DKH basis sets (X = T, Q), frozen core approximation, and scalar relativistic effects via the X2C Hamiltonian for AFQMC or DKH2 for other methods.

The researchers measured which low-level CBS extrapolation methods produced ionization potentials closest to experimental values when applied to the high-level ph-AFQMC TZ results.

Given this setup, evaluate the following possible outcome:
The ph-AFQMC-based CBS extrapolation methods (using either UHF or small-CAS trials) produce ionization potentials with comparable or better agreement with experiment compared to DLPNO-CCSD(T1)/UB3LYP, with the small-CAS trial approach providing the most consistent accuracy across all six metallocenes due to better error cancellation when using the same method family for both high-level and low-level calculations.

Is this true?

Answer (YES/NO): NO